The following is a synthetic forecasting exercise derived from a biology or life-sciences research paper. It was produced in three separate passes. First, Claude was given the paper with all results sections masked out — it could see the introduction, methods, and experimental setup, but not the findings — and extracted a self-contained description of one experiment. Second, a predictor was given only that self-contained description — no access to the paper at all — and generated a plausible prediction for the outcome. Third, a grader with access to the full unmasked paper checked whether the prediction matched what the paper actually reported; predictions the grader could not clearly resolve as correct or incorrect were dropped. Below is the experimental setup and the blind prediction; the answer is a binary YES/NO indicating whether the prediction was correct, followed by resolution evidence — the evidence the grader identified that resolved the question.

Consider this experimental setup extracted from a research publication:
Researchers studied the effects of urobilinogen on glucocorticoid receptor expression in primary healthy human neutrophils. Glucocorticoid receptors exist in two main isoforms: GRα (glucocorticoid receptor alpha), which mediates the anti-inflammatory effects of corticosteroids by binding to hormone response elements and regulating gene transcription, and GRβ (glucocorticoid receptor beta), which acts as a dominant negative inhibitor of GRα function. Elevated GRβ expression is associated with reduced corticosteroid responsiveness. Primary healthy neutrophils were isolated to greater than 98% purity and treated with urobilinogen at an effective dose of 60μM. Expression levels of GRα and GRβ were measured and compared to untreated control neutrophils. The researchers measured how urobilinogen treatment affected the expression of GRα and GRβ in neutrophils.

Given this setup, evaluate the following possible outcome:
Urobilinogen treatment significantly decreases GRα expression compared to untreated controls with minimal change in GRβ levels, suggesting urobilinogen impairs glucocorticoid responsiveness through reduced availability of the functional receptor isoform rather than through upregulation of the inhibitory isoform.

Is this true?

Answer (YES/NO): NO